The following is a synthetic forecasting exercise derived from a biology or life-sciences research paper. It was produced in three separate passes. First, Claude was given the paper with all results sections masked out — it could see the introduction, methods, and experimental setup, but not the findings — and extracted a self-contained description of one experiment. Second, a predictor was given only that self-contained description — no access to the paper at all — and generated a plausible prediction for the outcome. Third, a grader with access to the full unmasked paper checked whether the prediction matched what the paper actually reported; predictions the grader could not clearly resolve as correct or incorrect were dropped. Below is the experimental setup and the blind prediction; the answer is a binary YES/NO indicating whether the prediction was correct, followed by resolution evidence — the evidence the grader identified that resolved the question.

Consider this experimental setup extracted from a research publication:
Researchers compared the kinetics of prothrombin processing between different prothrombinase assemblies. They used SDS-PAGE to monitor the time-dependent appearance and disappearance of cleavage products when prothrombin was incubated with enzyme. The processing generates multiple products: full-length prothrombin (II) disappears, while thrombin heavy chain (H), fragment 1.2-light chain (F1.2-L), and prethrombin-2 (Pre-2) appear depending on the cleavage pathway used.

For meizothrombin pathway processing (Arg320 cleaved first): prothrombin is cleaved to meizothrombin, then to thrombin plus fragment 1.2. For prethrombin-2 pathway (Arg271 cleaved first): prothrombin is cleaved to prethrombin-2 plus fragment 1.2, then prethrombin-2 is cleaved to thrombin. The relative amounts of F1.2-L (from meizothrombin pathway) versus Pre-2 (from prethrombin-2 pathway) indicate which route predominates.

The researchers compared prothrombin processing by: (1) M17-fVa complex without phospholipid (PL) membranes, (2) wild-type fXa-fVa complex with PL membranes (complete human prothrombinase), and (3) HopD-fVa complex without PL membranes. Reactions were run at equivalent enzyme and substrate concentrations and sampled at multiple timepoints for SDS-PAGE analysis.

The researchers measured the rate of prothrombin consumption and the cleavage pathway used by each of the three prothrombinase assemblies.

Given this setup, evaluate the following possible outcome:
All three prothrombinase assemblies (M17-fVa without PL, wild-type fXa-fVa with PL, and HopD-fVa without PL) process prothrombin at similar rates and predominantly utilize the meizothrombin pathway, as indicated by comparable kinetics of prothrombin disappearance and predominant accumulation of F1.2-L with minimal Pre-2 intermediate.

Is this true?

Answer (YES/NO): NO